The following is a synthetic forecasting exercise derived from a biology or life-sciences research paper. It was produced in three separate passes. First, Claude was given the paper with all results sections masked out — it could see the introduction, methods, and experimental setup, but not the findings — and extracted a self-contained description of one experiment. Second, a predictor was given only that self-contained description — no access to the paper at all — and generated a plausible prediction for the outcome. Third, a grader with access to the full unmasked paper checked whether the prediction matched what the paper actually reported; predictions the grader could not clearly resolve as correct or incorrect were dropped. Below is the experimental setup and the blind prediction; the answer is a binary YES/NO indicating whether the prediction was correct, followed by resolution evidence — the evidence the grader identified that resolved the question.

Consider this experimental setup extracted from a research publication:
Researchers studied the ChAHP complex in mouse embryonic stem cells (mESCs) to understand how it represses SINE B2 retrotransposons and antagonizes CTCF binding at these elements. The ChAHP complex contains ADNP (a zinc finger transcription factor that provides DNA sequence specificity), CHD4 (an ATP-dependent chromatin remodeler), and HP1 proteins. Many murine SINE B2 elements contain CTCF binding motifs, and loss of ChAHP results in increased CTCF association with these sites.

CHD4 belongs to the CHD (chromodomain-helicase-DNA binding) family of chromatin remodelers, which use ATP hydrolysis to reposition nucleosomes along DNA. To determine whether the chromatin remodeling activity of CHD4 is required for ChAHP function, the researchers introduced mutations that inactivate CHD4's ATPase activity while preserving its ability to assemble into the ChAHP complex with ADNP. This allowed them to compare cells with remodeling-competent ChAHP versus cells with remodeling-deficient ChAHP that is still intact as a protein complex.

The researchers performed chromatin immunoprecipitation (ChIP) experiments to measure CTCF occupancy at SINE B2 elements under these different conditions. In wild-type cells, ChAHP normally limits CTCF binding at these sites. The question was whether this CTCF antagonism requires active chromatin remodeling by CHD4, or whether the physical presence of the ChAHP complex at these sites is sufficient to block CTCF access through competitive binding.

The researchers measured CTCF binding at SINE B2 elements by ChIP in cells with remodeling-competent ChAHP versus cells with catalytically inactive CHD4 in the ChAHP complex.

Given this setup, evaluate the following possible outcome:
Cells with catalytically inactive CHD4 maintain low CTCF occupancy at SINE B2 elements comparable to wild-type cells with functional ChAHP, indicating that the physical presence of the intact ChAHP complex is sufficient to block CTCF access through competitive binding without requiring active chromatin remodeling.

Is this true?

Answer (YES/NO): NO